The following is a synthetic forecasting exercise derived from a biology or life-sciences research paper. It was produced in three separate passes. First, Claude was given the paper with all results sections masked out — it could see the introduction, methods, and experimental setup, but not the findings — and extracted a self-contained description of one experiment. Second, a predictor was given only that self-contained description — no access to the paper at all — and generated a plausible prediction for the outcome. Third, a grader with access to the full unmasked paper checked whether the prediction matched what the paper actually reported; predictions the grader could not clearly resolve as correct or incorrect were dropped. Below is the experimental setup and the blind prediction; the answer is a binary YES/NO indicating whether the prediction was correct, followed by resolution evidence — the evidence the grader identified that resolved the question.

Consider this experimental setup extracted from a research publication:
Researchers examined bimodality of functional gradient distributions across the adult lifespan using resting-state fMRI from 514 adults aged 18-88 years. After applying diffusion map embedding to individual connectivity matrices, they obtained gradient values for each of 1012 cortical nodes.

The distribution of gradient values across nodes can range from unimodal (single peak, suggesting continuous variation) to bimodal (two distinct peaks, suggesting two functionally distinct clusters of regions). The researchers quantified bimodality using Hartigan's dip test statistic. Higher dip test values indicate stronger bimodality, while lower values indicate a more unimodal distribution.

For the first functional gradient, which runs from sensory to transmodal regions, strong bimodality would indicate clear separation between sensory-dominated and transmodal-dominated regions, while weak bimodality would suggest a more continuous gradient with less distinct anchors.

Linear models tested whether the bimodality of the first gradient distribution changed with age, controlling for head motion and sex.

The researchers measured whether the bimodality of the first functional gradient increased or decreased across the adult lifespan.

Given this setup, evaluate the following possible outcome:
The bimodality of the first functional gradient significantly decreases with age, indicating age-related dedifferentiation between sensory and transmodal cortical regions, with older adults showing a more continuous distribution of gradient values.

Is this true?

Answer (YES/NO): NO